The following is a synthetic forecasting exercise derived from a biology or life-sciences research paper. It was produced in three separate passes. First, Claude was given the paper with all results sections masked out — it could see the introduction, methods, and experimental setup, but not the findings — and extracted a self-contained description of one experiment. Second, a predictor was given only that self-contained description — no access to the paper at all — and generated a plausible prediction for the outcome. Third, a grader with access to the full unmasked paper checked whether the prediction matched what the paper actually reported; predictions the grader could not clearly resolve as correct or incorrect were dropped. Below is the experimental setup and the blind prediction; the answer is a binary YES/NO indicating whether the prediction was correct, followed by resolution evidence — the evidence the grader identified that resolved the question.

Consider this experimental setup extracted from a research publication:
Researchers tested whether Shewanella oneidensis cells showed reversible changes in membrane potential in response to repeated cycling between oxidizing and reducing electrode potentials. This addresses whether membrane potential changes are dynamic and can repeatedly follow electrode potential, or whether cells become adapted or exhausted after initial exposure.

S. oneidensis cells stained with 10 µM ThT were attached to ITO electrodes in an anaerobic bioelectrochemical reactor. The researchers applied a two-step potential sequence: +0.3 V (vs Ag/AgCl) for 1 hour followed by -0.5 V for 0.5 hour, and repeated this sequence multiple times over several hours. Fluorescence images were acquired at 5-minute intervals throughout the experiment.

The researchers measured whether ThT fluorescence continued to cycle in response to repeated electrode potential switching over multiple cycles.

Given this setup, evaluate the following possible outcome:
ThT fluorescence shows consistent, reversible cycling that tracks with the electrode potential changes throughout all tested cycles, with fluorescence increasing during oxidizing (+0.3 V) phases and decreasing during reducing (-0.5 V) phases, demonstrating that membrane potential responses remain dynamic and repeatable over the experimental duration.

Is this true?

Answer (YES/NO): YES